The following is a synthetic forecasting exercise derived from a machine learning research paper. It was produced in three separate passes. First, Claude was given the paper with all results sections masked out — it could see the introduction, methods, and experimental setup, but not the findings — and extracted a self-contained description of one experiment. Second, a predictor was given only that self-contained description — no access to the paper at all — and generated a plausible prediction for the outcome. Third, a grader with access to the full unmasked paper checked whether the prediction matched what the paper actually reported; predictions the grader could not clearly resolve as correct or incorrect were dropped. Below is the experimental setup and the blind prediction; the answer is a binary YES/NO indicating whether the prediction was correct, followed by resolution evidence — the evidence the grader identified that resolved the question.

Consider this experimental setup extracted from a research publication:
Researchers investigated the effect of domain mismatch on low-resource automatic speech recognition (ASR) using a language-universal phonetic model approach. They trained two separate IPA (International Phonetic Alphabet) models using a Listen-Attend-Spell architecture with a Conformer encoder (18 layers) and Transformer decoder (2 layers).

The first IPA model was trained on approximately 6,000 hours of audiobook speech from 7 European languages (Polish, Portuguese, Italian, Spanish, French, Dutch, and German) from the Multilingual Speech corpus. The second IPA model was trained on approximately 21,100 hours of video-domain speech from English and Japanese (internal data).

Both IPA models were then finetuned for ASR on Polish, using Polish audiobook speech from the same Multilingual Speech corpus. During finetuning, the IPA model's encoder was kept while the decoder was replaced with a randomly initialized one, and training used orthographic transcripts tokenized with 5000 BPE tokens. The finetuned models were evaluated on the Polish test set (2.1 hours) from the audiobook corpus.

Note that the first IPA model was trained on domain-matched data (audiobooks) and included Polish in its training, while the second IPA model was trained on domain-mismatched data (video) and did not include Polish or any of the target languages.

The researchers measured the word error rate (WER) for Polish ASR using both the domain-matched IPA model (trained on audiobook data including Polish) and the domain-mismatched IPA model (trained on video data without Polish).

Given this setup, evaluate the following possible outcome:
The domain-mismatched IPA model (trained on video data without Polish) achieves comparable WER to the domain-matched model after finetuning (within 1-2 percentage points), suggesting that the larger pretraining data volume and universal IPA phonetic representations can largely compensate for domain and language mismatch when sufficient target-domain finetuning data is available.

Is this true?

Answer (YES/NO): NO